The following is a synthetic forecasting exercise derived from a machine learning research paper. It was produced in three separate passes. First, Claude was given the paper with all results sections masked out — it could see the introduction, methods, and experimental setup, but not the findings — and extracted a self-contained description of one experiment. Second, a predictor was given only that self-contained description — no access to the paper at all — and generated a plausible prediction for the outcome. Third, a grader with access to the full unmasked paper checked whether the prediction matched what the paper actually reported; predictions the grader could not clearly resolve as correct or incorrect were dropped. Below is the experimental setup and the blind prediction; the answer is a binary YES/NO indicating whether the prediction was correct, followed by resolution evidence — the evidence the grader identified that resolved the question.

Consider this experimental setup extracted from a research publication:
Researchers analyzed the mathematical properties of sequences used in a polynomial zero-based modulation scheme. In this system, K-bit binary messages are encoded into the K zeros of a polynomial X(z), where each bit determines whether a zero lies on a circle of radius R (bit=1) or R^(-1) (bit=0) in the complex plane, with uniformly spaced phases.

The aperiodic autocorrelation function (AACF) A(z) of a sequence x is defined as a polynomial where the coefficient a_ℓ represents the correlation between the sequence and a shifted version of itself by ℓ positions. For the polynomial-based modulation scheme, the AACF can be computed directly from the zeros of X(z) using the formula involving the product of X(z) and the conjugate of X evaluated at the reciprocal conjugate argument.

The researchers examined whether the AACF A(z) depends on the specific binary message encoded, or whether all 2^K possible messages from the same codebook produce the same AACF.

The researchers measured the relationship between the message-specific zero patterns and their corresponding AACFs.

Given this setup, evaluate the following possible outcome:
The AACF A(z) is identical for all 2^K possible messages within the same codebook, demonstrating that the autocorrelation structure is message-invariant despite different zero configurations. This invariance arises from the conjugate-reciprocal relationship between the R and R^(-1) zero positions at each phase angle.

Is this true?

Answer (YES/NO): YES